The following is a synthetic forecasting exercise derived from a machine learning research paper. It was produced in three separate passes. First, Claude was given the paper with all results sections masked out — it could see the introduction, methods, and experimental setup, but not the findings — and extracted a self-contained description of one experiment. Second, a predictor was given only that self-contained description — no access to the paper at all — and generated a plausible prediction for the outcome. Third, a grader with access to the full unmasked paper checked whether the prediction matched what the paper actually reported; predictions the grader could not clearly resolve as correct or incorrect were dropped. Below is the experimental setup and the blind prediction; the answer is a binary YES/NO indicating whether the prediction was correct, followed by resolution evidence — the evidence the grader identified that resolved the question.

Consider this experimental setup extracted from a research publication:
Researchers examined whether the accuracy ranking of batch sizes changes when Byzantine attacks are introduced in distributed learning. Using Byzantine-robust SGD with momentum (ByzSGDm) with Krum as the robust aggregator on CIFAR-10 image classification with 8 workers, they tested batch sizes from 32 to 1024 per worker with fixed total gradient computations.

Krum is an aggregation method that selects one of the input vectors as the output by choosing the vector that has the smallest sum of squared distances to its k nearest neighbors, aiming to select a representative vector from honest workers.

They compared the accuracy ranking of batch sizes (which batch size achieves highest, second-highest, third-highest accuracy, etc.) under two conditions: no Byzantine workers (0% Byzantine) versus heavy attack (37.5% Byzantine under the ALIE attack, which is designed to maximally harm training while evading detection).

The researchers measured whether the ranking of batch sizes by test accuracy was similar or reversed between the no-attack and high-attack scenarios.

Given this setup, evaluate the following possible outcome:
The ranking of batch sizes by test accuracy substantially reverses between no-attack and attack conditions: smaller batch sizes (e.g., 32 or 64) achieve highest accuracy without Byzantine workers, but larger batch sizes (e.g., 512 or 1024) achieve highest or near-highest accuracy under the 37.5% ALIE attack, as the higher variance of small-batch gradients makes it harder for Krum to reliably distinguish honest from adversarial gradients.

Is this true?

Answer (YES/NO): YES